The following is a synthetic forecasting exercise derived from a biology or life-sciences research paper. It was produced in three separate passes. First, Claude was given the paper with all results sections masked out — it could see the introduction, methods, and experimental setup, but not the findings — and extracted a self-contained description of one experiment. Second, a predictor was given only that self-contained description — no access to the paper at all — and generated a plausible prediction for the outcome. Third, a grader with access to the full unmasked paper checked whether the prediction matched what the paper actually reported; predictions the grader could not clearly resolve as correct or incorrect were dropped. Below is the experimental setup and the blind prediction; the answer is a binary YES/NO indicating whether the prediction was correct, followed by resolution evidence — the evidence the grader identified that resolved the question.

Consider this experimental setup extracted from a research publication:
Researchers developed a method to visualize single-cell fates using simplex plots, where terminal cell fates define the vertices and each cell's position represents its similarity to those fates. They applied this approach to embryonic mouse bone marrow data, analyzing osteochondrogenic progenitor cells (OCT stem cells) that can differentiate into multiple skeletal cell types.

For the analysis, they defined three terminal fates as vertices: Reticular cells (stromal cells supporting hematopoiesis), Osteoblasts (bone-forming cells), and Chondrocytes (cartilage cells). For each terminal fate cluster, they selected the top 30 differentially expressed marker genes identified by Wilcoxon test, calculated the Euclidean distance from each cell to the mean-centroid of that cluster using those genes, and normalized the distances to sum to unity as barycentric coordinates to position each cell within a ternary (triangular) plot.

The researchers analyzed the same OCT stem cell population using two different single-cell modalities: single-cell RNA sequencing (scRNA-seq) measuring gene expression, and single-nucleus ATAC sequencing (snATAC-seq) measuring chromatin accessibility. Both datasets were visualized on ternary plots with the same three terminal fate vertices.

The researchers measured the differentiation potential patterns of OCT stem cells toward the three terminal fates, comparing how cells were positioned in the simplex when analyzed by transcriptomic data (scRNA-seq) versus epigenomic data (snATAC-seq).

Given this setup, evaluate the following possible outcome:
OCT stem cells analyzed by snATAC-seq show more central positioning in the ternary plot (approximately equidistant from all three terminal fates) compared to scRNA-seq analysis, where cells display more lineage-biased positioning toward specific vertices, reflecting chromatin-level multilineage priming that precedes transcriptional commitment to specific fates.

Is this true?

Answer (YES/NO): NO